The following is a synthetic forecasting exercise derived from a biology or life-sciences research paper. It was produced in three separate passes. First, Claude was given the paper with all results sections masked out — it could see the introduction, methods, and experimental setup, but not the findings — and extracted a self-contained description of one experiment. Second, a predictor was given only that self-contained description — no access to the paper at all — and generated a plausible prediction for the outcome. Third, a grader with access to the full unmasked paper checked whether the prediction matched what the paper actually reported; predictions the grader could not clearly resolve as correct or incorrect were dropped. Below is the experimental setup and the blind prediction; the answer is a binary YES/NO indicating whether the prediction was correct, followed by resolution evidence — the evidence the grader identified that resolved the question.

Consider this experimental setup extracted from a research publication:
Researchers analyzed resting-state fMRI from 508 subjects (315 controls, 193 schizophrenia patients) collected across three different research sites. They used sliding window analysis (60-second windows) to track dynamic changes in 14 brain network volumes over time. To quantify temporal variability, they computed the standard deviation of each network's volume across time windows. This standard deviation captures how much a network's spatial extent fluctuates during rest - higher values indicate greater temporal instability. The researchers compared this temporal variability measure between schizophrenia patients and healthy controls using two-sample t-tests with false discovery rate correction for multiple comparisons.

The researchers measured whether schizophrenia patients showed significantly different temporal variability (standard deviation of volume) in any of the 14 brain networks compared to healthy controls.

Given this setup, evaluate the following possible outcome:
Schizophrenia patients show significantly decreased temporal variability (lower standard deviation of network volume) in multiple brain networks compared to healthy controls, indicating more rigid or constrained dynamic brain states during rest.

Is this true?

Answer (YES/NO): YES